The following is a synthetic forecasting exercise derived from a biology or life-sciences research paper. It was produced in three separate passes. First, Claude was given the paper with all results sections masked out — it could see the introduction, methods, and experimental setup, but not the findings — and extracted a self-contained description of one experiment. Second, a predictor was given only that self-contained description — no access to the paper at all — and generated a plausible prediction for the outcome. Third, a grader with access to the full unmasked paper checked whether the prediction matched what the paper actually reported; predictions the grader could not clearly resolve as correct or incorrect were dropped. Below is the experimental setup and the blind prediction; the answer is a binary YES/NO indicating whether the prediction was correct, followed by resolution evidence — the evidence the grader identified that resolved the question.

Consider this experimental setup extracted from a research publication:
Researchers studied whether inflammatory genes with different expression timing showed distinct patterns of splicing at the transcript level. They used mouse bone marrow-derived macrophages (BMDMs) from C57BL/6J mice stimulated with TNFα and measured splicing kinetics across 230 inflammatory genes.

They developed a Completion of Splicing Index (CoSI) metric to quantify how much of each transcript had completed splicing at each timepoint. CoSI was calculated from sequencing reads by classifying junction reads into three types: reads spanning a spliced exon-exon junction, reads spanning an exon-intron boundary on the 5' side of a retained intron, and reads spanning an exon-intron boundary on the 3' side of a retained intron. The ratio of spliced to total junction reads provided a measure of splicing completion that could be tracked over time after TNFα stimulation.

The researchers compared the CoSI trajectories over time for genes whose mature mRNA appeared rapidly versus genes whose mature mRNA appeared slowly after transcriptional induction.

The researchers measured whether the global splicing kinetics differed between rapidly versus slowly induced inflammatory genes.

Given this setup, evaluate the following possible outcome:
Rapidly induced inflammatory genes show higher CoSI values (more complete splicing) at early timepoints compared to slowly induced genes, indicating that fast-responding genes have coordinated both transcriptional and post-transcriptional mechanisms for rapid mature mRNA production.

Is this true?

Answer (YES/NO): YES